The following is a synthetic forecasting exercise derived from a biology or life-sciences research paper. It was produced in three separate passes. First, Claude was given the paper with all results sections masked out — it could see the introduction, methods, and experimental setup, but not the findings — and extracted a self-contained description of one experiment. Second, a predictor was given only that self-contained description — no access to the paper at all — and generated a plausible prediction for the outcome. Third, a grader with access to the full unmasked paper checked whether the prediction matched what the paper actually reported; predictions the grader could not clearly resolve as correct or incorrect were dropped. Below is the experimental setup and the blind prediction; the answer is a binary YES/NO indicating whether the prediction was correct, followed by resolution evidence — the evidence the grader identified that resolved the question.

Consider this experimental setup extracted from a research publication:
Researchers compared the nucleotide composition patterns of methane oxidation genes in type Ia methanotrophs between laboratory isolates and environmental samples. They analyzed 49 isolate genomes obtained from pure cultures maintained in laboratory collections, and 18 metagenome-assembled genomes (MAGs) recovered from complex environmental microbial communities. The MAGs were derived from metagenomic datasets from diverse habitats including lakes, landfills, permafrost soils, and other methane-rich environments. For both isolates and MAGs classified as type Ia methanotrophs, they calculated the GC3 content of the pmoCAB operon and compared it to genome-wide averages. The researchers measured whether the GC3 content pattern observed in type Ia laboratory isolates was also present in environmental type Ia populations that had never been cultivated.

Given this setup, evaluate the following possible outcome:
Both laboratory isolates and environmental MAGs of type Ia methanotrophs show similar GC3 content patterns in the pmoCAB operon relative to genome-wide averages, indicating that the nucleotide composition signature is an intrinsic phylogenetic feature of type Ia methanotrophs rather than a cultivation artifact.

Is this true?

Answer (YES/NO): YES